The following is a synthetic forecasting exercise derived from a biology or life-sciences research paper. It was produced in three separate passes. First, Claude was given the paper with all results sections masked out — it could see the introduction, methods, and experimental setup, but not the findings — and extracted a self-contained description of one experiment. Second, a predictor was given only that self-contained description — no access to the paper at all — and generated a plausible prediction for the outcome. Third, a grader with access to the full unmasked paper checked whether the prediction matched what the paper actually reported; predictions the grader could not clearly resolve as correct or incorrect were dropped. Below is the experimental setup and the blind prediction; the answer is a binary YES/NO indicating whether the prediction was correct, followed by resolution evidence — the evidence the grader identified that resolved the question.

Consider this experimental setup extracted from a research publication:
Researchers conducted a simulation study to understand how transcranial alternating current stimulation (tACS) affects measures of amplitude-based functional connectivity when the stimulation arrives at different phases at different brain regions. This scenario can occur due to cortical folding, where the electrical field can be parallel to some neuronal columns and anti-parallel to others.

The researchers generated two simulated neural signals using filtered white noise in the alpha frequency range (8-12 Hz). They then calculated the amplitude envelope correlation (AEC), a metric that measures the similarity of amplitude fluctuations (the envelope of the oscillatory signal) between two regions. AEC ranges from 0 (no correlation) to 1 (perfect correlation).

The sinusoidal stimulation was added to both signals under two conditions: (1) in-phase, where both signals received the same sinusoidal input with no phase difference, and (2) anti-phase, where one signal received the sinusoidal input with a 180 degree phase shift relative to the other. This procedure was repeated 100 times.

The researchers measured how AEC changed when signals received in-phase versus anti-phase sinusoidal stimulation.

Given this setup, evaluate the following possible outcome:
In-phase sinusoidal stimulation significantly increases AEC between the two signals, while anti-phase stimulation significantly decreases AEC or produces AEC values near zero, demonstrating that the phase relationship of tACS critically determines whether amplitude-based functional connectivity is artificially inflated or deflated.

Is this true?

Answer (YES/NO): NO